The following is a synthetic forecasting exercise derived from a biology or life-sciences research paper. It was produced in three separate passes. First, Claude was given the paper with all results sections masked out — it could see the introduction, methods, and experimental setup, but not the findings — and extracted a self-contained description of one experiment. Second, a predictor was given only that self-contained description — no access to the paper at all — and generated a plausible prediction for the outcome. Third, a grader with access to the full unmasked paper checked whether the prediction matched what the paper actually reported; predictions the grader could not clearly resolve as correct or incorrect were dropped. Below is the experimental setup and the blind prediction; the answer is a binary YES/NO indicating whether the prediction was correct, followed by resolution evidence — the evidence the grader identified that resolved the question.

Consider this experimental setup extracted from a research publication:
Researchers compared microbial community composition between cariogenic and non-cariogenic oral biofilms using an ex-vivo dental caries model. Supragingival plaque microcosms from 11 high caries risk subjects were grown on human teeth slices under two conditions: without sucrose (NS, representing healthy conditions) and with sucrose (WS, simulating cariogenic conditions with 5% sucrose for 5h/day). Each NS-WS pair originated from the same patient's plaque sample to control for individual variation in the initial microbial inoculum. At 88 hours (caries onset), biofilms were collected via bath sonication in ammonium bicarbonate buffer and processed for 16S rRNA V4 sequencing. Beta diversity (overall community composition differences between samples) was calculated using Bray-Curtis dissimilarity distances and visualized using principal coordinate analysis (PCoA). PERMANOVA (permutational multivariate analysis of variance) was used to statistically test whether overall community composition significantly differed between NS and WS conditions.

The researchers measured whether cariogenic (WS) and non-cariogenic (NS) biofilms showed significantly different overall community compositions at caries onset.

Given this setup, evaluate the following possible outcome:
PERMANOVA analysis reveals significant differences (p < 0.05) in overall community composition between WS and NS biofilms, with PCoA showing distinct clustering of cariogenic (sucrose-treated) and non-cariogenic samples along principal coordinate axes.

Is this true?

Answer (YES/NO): YES